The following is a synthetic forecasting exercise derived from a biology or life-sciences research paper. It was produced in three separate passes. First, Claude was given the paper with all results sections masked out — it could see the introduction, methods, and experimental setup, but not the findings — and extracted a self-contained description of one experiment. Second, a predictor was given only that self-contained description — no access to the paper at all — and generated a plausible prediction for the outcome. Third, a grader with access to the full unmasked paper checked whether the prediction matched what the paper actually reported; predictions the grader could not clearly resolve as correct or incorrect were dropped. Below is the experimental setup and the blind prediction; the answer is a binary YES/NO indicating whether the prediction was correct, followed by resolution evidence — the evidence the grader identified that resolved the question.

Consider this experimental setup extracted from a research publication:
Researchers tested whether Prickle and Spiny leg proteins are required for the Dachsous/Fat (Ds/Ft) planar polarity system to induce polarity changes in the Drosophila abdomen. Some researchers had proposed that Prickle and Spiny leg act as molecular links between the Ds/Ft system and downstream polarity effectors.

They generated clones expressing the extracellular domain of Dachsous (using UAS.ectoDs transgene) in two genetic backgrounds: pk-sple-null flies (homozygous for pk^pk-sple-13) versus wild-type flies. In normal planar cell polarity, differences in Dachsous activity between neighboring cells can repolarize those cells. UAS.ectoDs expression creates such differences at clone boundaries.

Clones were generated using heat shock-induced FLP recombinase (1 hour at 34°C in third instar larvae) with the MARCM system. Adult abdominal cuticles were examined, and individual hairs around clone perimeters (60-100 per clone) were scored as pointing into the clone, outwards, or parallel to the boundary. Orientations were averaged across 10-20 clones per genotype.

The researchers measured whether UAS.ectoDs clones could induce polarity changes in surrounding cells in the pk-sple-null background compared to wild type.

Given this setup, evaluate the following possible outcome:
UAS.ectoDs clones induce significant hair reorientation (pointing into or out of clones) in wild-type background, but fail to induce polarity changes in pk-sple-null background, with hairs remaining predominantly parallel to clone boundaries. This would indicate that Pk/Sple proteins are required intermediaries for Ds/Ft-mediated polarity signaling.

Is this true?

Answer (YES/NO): NO